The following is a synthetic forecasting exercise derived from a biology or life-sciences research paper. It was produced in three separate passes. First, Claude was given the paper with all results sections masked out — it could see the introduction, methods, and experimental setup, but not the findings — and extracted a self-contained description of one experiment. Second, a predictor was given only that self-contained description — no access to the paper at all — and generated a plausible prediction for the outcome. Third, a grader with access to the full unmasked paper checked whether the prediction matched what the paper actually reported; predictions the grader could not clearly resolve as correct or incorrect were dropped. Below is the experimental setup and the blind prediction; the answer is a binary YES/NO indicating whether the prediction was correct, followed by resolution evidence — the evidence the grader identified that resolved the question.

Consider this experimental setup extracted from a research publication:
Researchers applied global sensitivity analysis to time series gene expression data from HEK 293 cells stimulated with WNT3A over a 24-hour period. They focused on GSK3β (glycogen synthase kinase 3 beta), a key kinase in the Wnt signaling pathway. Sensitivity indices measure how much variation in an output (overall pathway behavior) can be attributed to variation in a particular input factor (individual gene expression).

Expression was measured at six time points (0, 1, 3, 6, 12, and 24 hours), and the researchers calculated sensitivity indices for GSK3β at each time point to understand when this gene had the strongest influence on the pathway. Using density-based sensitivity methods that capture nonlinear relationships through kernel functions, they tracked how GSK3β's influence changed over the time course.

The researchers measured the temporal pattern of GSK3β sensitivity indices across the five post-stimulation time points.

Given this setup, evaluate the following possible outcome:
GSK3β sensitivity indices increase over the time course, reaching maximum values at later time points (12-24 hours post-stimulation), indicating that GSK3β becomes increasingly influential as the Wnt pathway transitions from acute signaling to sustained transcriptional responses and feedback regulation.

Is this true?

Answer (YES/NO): NO